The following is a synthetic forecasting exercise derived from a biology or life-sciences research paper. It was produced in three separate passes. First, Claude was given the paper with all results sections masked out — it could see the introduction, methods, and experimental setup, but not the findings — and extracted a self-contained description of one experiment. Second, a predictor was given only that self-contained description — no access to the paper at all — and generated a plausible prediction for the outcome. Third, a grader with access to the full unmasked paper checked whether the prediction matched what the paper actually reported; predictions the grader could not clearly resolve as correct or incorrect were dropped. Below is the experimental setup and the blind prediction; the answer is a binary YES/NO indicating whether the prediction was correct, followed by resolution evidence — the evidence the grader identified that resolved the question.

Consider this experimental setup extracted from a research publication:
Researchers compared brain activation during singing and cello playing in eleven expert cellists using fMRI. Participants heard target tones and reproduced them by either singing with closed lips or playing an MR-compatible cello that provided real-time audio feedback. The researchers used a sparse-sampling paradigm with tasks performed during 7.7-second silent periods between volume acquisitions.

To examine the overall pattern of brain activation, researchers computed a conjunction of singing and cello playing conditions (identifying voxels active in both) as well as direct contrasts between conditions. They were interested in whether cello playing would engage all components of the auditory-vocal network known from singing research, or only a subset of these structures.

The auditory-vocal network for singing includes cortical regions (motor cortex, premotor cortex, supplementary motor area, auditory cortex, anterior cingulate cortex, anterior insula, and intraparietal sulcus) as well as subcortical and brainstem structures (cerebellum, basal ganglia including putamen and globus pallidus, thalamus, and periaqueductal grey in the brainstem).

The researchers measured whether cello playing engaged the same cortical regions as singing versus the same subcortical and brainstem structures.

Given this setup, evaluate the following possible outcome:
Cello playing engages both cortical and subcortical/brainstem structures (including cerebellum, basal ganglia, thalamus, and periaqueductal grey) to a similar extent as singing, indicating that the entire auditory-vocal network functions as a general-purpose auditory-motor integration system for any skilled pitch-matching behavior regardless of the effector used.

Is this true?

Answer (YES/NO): NO